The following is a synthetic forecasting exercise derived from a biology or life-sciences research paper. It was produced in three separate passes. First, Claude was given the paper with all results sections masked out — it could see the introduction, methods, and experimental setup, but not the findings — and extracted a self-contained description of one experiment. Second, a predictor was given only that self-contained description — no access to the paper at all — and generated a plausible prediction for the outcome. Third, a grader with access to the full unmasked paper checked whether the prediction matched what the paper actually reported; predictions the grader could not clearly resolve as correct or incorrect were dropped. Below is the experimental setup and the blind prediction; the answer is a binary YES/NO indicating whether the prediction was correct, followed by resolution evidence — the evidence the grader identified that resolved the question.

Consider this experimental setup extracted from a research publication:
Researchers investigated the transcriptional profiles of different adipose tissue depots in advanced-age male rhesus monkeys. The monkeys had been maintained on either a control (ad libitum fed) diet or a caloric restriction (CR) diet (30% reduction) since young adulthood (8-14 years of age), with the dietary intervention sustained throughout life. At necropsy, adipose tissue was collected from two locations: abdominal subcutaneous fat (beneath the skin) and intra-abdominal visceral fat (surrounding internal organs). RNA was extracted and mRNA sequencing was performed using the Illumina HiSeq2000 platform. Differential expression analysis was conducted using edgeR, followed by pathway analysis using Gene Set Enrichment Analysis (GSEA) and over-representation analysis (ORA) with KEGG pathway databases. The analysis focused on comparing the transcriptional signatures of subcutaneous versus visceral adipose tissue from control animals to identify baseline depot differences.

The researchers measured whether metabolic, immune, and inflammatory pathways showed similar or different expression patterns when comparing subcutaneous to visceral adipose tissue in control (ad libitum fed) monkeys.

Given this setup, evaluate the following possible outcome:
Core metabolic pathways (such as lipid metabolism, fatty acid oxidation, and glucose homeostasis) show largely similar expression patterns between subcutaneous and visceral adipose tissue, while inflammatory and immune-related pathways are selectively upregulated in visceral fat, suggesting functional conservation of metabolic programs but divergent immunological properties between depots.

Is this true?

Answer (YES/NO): NO